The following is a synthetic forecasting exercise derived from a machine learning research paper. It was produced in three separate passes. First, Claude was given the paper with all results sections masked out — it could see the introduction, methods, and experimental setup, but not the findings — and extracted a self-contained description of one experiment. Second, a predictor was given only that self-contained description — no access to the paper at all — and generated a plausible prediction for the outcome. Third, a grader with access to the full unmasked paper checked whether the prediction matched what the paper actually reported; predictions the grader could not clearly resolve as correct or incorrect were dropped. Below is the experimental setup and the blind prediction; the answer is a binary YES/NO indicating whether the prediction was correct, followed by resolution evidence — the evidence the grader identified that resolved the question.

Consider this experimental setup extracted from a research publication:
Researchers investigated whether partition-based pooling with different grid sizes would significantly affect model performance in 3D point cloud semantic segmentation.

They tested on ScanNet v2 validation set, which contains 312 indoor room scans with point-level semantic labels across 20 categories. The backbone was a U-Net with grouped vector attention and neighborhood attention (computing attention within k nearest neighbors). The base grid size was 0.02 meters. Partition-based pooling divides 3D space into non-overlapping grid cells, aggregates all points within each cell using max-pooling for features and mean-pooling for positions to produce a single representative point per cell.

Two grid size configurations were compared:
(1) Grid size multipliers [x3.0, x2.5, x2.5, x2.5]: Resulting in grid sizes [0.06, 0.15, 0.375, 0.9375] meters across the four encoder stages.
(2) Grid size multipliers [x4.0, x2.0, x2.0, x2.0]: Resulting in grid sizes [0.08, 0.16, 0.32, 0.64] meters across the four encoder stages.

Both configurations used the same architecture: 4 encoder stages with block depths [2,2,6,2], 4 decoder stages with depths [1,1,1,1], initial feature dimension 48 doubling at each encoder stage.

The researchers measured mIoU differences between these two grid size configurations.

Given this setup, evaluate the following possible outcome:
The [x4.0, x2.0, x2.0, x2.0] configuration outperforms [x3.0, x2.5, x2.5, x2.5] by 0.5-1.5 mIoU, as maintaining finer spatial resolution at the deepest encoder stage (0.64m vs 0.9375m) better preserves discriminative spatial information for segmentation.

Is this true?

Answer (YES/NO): NO